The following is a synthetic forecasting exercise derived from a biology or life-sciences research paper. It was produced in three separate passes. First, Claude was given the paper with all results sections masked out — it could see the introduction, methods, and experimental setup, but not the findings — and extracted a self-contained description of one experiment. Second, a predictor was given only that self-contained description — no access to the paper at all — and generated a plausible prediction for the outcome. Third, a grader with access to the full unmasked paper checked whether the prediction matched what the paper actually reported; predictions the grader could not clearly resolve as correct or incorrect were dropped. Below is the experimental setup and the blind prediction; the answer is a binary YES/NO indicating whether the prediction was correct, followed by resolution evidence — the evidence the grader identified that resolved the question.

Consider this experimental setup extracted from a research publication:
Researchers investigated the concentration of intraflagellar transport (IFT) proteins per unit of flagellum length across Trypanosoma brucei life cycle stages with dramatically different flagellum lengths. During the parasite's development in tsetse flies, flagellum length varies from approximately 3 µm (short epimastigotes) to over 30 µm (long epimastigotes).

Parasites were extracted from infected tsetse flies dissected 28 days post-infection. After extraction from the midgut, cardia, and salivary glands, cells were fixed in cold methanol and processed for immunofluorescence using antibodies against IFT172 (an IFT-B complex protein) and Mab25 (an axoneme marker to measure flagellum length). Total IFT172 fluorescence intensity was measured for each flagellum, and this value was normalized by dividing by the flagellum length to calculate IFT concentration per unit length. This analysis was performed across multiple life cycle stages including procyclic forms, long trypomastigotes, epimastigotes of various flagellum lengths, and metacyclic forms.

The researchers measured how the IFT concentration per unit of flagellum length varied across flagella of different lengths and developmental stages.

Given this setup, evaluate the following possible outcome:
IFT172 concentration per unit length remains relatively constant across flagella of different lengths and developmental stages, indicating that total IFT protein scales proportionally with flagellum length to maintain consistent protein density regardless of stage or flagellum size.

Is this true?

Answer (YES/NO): YES